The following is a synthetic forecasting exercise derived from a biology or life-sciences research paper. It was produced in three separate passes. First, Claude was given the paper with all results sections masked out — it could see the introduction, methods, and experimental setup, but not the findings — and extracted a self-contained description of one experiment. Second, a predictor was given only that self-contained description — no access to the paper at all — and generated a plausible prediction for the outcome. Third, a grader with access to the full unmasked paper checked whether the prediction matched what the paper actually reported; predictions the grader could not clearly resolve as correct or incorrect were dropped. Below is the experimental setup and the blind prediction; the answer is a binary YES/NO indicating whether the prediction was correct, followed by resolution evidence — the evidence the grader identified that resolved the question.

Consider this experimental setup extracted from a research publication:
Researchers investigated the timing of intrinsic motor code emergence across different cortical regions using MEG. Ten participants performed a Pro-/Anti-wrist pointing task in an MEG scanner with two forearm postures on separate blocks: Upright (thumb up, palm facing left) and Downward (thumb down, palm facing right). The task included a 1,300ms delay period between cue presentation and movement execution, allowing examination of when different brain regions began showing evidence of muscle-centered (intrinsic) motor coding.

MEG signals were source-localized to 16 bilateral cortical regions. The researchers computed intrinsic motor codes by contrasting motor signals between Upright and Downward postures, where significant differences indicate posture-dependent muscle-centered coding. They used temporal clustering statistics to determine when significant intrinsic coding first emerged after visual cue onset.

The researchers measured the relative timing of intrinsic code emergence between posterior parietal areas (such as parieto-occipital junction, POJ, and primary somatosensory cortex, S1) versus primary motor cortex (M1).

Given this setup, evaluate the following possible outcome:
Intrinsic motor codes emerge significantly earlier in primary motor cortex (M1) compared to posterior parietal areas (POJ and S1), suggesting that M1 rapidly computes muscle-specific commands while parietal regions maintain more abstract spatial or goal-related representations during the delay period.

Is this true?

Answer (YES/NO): NO